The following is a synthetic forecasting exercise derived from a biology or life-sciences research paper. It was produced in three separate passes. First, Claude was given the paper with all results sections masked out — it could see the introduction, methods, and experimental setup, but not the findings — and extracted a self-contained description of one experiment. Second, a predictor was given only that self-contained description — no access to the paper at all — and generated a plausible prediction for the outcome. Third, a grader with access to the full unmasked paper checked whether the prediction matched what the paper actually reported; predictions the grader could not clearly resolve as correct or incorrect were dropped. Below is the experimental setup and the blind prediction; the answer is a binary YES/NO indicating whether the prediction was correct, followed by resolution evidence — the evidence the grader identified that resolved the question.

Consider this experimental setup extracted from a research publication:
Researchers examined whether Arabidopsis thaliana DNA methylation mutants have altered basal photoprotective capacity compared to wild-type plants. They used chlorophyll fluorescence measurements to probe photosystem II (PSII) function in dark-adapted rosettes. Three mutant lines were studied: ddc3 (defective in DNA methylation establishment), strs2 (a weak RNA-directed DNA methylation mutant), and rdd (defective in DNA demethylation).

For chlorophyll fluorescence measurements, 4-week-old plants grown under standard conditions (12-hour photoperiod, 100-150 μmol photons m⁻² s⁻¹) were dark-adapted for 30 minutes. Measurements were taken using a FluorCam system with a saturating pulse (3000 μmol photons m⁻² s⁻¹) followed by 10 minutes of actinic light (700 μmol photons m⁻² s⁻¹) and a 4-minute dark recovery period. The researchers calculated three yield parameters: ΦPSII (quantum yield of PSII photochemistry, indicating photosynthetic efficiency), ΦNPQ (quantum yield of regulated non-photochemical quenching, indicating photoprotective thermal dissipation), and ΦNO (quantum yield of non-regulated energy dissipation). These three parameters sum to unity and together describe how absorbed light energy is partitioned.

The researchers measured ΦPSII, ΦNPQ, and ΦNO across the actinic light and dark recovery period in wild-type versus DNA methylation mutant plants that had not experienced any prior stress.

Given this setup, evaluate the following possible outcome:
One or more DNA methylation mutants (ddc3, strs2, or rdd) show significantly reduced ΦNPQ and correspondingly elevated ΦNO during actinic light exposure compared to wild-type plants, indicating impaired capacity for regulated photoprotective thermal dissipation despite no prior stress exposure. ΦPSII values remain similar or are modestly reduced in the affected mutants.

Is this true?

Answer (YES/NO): NO